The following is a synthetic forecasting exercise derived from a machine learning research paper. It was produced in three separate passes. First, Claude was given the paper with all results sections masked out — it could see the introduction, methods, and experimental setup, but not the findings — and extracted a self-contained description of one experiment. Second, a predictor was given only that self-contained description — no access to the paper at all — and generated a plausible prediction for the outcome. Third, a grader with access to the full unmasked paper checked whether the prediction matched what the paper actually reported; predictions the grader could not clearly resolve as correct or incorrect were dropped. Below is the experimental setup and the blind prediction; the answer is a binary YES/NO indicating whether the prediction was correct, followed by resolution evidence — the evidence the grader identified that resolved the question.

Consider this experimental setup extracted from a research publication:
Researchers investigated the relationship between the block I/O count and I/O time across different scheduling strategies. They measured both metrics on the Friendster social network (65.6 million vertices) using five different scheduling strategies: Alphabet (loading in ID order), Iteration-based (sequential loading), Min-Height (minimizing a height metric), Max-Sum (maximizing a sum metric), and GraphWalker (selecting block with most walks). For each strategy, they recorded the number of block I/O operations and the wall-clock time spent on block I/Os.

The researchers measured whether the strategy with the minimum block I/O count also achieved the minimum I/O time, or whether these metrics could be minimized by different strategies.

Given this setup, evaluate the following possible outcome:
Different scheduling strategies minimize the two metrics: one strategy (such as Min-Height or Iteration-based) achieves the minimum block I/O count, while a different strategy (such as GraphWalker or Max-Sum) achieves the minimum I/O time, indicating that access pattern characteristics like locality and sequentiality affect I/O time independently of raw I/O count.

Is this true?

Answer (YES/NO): NO